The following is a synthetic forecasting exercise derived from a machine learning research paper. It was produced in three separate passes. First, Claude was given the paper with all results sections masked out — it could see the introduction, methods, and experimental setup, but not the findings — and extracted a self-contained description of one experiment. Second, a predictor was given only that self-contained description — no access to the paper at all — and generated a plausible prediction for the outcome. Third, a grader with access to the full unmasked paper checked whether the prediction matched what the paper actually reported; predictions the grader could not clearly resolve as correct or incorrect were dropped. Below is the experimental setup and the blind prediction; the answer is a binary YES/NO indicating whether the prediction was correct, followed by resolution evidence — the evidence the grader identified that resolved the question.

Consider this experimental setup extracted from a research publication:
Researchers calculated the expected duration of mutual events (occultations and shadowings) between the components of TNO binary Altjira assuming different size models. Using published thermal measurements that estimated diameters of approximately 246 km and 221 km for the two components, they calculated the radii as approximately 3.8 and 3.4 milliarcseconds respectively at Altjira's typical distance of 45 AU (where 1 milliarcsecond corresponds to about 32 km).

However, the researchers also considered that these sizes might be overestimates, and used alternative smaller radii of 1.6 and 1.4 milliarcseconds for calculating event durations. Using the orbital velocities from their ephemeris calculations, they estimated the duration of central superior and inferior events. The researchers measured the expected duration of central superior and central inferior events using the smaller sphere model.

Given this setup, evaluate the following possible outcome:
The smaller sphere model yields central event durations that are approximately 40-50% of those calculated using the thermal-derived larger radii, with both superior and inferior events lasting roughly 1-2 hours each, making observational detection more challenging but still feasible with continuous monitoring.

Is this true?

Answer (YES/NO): NO